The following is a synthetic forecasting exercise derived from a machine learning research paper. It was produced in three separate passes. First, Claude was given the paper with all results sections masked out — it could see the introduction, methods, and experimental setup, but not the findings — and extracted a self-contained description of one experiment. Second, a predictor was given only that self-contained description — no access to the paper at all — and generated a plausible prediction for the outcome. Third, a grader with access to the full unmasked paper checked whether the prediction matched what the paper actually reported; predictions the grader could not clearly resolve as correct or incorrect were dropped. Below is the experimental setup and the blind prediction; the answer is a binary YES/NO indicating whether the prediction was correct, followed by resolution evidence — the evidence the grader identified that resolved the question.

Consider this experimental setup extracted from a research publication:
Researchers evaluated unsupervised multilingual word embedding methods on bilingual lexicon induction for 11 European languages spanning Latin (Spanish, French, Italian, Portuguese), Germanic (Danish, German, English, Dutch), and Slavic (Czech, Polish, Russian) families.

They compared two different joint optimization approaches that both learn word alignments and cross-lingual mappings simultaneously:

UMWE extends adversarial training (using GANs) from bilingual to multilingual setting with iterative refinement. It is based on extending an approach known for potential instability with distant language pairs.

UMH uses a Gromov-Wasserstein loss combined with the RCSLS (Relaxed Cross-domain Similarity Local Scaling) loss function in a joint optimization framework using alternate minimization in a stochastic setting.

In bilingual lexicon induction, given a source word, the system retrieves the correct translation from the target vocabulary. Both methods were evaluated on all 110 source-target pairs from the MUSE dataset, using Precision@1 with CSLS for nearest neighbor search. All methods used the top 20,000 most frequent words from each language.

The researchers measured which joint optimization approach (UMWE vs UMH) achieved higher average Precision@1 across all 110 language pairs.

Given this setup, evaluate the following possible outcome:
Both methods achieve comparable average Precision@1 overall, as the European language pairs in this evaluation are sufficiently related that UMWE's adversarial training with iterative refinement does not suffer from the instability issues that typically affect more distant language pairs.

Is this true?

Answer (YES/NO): NO